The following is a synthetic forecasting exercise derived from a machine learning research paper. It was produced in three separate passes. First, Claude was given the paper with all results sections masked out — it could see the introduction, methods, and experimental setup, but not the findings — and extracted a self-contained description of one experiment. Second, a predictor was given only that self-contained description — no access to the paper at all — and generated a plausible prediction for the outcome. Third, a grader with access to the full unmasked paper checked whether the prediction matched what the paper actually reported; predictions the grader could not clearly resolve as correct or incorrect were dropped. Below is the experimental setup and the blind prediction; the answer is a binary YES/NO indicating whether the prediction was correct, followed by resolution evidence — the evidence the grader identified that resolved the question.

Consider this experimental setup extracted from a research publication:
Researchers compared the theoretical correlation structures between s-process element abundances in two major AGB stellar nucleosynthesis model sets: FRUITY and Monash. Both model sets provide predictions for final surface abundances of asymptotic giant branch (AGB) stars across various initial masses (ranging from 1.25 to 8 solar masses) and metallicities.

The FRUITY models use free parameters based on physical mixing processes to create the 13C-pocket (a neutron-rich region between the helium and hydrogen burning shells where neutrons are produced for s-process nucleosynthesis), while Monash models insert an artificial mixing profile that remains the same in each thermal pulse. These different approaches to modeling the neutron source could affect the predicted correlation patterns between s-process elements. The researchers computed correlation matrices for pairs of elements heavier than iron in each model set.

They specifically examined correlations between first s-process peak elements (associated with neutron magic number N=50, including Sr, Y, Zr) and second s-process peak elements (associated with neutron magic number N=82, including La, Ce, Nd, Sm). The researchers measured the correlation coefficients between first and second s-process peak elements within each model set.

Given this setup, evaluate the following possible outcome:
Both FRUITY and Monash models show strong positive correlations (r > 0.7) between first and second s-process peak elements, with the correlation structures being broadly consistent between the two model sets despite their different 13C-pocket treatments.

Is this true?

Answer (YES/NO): NO